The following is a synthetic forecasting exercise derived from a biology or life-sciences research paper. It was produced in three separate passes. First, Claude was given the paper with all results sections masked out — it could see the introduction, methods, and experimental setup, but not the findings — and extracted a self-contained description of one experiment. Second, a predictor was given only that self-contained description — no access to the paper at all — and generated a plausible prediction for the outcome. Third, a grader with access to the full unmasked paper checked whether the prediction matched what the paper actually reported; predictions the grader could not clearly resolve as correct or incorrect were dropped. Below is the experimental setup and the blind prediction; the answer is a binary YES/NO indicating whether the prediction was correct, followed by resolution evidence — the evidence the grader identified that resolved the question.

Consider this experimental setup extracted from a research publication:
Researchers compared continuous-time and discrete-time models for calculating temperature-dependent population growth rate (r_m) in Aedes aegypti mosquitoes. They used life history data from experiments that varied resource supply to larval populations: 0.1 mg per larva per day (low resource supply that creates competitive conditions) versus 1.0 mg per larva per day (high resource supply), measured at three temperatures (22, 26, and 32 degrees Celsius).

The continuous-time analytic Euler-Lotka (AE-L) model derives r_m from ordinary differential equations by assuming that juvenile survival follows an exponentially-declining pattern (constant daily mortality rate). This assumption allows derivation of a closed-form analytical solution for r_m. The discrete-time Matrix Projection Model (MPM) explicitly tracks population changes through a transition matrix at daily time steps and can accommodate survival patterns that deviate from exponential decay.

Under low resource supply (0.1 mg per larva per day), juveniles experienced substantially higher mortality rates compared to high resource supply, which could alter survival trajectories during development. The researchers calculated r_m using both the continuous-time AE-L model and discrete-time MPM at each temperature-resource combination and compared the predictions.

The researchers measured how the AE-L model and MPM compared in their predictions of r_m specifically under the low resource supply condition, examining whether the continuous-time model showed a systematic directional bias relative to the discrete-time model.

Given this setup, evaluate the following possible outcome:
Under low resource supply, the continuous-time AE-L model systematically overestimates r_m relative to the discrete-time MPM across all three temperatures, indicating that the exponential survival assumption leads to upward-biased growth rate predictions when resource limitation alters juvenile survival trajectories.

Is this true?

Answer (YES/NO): YES